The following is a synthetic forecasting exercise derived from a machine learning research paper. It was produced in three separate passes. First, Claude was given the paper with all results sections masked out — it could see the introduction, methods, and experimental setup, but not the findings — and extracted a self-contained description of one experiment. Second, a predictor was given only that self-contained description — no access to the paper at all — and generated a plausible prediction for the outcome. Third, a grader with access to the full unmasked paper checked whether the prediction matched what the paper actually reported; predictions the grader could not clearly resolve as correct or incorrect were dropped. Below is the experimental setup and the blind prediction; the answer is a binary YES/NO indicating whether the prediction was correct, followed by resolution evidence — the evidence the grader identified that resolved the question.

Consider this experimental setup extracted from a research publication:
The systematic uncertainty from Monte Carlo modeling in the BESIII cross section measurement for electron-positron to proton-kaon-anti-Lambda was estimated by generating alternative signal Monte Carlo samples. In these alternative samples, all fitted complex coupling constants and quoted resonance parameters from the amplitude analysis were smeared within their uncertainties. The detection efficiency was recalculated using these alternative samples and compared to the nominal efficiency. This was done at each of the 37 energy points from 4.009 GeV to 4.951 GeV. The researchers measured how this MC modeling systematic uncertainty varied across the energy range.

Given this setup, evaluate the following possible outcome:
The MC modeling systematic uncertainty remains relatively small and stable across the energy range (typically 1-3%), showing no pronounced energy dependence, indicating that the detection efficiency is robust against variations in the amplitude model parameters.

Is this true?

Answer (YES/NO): NO